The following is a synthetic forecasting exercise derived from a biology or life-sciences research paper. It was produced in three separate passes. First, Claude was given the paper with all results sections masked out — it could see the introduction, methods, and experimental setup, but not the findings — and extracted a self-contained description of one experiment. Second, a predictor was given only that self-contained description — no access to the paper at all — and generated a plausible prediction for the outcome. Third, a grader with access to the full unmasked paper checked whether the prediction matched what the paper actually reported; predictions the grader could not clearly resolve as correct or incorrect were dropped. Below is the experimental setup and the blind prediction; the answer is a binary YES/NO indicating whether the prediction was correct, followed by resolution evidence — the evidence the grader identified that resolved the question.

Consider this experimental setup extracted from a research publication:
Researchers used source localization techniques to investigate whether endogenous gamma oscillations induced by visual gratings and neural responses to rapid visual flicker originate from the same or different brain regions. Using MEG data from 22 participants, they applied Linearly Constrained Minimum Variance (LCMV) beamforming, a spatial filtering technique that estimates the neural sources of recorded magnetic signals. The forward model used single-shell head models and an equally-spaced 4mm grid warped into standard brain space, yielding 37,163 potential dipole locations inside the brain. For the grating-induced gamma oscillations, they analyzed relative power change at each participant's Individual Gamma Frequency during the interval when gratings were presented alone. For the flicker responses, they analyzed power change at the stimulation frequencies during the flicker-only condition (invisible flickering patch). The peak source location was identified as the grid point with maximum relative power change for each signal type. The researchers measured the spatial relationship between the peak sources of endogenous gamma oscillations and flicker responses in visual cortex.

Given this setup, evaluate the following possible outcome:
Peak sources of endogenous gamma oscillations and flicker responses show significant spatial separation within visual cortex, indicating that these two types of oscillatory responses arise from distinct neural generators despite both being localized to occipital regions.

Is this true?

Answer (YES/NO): YES